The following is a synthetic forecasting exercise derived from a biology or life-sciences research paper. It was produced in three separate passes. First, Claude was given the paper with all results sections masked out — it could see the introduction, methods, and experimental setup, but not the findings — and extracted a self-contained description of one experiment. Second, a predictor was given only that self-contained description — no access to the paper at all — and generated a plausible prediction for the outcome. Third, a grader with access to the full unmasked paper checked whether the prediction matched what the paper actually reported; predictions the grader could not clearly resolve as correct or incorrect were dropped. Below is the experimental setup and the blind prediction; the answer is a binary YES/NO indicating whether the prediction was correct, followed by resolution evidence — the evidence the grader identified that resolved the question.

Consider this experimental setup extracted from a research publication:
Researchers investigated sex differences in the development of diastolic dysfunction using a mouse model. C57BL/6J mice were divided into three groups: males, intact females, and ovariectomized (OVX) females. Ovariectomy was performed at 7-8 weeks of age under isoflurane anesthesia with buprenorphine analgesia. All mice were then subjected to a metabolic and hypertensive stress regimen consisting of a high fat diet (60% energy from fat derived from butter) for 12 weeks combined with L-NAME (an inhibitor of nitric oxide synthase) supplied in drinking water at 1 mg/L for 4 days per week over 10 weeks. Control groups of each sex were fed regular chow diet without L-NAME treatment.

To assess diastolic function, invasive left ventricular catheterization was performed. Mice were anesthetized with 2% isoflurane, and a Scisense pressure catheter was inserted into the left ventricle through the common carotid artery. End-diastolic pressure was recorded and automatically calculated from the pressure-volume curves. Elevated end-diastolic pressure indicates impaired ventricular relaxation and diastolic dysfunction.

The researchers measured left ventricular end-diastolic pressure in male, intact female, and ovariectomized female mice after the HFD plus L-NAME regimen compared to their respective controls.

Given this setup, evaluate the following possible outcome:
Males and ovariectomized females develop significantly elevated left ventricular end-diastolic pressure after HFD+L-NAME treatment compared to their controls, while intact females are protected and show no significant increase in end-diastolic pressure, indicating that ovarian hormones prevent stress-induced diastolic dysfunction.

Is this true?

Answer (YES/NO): YES